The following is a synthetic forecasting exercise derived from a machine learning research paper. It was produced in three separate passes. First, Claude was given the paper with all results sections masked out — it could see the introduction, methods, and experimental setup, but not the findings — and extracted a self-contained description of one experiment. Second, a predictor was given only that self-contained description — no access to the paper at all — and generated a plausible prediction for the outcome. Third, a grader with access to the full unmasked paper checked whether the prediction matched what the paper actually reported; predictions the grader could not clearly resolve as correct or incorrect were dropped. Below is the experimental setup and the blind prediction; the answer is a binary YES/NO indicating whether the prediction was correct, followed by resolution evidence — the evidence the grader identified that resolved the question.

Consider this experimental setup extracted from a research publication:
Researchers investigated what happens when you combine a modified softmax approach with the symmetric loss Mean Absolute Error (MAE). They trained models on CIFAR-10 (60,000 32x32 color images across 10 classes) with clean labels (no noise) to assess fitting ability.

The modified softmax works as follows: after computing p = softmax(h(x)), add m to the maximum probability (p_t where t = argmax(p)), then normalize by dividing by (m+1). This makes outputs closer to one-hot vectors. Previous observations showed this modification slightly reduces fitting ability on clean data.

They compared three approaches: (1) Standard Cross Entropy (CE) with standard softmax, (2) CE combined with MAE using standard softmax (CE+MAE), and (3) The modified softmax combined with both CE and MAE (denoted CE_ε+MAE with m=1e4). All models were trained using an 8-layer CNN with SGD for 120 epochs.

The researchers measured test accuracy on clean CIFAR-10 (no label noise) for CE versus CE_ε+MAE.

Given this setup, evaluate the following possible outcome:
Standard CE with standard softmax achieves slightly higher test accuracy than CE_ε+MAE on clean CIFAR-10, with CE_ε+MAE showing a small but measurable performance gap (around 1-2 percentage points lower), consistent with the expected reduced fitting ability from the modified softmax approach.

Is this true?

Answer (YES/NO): NO